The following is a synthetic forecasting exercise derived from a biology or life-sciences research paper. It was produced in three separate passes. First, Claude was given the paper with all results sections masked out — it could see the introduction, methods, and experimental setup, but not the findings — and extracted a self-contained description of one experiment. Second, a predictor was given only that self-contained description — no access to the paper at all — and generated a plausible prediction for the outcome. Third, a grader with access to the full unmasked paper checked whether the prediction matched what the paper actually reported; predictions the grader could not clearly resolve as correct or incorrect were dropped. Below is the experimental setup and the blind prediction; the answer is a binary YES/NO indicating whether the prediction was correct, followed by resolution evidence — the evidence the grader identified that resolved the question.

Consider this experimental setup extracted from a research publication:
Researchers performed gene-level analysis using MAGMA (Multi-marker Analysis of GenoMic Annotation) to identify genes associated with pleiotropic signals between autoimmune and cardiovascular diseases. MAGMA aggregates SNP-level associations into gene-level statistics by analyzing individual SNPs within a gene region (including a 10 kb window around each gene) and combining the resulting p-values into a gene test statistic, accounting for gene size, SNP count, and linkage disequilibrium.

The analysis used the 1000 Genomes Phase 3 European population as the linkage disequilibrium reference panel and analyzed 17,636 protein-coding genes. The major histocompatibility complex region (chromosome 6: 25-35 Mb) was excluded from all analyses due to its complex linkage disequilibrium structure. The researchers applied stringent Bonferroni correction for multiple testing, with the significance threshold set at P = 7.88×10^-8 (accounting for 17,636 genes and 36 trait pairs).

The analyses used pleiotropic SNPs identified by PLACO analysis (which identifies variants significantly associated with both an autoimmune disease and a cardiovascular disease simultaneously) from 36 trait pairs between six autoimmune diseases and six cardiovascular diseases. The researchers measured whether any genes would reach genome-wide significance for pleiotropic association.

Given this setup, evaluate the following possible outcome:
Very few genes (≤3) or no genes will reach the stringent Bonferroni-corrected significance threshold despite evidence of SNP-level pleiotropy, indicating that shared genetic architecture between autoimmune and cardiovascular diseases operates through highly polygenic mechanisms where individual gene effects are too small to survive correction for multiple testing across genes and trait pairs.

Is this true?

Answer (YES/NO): NO